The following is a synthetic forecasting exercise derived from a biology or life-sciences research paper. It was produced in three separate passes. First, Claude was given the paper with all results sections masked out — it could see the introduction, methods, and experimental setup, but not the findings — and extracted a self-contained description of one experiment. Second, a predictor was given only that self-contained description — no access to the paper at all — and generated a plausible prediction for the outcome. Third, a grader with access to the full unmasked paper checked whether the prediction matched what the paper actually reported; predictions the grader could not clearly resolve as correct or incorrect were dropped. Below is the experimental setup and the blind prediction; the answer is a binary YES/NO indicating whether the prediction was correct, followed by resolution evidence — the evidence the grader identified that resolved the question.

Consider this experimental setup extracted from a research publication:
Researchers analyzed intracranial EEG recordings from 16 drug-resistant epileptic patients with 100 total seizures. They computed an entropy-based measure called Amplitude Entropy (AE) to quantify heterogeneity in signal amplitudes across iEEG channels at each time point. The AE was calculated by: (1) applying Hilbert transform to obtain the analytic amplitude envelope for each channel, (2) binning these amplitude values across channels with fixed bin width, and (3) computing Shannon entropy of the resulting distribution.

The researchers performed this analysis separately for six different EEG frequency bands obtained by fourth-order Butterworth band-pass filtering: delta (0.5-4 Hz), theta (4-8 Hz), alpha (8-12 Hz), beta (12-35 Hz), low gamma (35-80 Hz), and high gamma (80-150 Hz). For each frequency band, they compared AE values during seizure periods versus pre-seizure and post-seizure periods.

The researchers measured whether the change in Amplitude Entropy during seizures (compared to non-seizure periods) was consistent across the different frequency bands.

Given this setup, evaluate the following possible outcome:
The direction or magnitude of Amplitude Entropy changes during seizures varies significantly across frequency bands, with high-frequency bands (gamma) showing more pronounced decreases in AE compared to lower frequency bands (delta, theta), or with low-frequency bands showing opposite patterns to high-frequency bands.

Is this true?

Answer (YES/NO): NO